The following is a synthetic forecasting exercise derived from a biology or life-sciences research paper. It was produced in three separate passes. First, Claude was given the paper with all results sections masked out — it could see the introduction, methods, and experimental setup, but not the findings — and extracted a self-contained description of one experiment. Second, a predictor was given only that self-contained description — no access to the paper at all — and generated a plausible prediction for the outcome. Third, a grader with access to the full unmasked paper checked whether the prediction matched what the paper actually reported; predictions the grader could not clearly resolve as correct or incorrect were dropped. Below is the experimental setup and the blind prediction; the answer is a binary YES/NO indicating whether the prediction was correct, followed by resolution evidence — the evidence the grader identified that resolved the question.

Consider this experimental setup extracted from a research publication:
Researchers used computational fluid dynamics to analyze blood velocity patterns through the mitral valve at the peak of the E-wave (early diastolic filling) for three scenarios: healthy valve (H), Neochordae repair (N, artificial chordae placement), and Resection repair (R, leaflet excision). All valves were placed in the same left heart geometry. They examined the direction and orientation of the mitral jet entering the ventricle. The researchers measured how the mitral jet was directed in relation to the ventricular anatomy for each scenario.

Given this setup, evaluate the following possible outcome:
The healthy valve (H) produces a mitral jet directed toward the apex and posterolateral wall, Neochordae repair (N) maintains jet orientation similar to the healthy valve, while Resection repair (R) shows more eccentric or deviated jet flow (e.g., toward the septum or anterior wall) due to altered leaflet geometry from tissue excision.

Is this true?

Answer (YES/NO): NO